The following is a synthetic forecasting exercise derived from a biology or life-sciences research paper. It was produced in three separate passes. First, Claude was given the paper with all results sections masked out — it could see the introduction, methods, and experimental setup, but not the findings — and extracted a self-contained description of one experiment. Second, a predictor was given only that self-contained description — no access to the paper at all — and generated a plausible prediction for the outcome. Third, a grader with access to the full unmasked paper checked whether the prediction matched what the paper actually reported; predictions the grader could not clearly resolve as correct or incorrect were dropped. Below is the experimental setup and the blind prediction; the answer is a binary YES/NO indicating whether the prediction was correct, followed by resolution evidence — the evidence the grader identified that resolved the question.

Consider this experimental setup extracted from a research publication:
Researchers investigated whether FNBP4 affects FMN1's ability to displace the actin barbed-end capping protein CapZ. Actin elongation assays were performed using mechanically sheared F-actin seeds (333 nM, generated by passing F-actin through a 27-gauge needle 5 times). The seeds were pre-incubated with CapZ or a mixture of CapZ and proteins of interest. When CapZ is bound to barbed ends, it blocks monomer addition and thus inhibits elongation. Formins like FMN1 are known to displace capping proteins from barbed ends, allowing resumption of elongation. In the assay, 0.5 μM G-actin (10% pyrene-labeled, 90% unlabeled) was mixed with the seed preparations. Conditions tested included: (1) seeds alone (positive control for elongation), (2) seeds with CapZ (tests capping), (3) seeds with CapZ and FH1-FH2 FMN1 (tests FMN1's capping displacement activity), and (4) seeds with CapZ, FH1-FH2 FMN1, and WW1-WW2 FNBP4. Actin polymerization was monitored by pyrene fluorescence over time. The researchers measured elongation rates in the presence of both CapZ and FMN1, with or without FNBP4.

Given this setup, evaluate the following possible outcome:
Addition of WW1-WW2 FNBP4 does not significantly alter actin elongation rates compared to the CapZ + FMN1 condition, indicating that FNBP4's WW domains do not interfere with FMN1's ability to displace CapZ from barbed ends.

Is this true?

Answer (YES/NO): NO